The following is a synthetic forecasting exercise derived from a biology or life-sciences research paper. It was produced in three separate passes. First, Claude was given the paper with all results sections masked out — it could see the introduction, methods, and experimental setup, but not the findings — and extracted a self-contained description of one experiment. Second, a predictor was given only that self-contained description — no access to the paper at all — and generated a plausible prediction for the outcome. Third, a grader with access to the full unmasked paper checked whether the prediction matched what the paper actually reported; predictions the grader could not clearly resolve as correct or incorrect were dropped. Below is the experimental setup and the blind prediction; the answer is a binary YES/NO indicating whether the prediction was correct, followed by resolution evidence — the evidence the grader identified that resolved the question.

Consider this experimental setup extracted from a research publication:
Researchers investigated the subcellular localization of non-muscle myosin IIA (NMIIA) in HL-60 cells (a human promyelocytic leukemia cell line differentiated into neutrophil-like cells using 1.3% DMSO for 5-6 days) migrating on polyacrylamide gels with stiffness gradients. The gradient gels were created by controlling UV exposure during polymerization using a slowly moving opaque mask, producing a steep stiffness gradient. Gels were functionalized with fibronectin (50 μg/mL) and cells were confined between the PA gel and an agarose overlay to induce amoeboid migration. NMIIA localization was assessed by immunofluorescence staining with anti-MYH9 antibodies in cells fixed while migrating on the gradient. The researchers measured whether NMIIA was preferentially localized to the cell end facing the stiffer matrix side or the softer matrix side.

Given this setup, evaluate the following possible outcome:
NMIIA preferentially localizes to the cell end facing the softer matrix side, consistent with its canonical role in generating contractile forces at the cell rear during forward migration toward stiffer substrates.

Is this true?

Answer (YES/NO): YES